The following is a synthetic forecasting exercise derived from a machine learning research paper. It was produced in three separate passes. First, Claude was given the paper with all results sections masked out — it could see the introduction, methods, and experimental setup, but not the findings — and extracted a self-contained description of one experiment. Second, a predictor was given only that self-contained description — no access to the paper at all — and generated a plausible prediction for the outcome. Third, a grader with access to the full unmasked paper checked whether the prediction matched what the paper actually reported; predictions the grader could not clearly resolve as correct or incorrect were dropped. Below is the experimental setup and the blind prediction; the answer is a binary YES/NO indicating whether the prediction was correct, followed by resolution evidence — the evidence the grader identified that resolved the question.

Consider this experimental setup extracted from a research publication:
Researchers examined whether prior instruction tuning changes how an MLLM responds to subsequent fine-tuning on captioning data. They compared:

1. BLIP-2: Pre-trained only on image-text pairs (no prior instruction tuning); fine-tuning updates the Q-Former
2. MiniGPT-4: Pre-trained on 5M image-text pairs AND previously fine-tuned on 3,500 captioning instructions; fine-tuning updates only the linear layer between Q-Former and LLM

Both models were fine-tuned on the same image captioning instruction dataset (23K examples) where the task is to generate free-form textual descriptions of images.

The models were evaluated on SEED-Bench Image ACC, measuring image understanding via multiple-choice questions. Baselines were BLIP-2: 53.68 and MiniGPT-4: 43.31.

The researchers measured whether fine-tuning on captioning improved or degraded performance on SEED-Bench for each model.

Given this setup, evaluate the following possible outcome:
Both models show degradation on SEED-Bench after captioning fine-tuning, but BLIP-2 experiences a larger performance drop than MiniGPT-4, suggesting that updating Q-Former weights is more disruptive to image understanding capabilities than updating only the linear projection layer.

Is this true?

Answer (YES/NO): YES